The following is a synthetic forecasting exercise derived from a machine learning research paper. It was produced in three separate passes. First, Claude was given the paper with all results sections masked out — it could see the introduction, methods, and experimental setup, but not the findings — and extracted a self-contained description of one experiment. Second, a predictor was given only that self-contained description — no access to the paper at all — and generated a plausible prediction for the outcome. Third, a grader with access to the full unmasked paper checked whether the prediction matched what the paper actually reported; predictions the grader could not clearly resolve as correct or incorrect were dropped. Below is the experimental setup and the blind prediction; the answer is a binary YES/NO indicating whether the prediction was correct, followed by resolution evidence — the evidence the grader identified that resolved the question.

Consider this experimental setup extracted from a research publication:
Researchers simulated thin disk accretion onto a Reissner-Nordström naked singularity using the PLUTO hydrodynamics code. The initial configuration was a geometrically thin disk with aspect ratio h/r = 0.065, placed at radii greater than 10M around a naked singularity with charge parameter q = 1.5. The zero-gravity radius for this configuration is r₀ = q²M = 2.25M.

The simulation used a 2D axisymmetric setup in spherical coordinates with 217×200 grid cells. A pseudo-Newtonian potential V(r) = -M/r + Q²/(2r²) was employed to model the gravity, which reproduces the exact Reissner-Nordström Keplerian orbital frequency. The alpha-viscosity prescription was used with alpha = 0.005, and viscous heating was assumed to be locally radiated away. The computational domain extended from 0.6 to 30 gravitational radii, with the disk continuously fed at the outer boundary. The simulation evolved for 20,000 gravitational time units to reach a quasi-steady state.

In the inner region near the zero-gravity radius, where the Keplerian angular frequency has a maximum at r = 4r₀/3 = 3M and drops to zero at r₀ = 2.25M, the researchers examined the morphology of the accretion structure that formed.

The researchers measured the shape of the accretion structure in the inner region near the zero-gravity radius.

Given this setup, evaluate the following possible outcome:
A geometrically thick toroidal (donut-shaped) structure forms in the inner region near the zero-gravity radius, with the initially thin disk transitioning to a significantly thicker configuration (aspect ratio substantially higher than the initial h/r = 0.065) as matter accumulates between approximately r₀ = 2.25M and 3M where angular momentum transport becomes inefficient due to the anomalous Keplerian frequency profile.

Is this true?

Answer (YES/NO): YES